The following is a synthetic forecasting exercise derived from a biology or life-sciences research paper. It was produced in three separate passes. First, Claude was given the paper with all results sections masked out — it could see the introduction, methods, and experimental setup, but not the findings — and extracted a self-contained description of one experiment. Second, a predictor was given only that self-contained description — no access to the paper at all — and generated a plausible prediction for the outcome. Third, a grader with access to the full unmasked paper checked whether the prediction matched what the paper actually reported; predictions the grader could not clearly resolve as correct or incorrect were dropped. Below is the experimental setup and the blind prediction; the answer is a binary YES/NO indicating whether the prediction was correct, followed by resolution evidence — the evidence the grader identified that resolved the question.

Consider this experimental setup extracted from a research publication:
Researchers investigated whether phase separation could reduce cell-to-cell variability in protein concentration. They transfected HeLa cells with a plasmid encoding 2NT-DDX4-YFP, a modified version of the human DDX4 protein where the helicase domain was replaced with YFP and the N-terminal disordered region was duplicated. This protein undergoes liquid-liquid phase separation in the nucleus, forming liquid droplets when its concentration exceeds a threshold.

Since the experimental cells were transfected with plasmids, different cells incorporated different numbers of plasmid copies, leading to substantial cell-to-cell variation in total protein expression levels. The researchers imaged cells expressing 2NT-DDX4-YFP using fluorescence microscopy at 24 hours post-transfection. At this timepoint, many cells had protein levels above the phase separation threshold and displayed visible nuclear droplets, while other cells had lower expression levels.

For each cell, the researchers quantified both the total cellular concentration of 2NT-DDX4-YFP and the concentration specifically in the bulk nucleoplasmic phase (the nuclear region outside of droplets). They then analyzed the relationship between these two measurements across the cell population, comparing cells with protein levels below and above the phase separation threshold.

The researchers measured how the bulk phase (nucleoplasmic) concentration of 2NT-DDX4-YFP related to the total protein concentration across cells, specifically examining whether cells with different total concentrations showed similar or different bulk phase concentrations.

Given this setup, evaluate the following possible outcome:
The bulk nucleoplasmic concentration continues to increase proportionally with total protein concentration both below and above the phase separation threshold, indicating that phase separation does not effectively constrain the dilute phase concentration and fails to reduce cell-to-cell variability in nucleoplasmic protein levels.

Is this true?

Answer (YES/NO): NO